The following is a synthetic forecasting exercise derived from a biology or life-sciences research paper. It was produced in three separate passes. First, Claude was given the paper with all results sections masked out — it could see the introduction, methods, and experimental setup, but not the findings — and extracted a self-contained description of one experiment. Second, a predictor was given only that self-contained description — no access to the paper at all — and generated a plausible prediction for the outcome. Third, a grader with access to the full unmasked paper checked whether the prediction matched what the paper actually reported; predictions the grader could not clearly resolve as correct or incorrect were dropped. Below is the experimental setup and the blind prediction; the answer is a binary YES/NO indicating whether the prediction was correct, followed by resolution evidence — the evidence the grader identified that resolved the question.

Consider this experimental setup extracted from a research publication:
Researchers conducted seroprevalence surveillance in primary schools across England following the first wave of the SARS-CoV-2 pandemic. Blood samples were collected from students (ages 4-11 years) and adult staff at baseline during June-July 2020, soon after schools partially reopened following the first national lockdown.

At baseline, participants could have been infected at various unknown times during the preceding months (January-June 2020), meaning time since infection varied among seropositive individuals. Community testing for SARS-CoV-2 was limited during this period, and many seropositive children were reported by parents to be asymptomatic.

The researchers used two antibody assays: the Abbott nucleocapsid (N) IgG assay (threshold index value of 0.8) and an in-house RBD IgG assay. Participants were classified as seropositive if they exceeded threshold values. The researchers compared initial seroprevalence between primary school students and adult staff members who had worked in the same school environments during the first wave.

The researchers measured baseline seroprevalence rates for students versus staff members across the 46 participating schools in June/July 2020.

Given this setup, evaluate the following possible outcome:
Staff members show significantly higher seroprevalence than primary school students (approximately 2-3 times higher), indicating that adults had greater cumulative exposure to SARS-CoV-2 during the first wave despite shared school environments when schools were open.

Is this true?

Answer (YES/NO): NO